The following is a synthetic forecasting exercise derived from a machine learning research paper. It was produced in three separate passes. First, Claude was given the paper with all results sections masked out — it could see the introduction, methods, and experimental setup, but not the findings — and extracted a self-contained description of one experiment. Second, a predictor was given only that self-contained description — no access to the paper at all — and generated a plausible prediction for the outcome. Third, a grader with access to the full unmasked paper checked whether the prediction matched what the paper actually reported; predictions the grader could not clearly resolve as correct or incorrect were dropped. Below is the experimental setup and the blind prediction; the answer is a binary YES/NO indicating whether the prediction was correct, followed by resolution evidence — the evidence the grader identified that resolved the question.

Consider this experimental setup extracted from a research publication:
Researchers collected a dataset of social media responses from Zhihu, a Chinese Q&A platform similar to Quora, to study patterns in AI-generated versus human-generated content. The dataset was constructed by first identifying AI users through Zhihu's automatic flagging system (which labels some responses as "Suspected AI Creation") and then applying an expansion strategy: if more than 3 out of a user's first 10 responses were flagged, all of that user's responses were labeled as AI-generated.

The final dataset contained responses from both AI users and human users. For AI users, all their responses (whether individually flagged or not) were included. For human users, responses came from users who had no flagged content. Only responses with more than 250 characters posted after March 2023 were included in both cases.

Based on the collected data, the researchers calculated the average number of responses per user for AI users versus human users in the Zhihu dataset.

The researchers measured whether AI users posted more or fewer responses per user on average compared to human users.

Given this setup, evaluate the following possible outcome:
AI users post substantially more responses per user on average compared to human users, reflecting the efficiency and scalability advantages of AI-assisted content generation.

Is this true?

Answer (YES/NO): YES